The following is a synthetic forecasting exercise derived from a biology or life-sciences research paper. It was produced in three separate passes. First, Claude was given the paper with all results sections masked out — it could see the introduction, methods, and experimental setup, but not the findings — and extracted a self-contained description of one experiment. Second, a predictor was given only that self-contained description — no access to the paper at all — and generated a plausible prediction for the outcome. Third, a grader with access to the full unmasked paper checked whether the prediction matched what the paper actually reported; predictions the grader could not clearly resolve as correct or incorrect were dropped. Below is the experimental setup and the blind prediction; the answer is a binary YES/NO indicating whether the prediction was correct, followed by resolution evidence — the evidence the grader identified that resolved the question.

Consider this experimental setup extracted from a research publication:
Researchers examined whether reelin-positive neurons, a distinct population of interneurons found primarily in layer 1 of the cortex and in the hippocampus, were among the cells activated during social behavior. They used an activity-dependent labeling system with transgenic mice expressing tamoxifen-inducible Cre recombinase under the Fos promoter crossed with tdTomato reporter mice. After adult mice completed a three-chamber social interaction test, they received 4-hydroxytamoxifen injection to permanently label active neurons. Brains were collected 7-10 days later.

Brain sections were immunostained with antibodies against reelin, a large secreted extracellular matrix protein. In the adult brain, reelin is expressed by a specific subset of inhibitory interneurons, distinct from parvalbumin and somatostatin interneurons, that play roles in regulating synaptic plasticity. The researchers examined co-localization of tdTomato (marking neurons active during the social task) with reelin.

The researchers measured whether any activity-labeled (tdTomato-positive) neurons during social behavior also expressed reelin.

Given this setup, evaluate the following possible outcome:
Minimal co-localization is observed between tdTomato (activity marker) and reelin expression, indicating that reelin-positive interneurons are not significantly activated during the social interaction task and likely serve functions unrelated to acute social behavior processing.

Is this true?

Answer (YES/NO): NO